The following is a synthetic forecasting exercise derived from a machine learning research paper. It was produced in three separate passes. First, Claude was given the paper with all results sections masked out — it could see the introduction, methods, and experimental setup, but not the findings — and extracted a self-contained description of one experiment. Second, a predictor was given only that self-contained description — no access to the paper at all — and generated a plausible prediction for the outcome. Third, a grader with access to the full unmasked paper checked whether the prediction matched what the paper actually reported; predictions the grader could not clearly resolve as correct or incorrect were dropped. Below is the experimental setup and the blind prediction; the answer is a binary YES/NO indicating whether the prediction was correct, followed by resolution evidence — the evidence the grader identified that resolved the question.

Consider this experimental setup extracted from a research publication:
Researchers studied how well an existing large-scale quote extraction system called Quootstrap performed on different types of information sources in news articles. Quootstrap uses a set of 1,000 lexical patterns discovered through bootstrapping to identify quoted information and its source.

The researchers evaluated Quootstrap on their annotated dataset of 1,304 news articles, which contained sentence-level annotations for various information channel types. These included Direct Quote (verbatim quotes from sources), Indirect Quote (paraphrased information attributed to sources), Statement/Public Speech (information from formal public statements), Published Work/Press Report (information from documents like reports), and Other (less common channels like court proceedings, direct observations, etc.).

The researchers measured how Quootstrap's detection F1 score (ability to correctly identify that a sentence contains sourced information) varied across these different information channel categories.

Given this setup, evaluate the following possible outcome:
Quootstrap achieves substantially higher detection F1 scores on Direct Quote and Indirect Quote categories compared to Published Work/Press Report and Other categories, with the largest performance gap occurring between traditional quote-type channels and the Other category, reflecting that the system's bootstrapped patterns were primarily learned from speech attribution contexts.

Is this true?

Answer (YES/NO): YES